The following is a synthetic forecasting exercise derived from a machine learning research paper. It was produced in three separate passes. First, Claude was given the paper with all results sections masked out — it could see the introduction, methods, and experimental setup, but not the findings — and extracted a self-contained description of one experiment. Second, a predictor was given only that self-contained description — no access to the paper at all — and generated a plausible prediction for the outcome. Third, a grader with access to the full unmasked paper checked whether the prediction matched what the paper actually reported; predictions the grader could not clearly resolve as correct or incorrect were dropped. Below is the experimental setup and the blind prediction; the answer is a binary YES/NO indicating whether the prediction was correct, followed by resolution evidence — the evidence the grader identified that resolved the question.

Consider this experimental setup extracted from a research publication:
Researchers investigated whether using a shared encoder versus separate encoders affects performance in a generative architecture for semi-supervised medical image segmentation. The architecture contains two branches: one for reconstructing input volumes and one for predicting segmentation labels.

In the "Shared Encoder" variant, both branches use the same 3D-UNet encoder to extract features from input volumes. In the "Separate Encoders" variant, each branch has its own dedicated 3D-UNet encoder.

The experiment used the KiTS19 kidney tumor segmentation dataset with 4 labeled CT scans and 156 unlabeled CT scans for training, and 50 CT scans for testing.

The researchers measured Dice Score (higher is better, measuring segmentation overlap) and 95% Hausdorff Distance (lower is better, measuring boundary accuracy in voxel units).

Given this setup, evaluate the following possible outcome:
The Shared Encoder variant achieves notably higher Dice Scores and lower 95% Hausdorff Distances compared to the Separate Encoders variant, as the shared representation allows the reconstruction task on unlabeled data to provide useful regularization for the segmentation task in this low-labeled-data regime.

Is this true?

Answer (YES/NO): NO